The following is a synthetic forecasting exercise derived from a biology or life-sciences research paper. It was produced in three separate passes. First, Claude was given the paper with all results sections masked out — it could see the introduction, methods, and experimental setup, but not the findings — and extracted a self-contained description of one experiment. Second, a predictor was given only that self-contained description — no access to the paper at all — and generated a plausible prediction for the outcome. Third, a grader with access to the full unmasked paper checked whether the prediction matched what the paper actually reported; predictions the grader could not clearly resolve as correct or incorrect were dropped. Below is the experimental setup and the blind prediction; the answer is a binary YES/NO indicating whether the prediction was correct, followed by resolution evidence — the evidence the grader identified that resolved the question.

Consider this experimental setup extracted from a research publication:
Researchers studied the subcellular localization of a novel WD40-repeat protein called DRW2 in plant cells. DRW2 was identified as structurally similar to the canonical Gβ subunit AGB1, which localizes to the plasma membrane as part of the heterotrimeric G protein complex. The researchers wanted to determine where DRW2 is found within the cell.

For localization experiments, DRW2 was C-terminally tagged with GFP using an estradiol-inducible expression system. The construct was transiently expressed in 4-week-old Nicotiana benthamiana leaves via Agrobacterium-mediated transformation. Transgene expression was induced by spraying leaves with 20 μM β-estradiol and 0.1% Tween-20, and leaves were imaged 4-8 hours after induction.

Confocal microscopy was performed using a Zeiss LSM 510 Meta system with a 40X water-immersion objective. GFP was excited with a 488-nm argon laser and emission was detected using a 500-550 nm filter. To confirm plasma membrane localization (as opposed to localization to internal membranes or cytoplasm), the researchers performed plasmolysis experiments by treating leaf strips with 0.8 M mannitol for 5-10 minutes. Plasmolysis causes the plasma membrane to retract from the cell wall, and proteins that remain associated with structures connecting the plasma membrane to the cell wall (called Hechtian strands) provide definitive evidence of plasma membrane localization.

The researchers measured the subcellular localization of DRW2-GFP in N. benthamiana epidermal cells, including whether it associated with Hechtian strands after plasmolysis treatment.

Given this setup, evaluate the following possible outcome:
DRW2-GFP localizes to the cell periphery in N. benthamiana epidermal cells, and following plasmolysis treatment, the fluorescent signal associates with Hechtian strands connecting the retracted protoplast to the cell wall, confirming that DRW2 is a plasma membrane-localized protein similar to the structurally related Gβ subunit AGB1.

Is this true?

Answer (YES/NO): YES